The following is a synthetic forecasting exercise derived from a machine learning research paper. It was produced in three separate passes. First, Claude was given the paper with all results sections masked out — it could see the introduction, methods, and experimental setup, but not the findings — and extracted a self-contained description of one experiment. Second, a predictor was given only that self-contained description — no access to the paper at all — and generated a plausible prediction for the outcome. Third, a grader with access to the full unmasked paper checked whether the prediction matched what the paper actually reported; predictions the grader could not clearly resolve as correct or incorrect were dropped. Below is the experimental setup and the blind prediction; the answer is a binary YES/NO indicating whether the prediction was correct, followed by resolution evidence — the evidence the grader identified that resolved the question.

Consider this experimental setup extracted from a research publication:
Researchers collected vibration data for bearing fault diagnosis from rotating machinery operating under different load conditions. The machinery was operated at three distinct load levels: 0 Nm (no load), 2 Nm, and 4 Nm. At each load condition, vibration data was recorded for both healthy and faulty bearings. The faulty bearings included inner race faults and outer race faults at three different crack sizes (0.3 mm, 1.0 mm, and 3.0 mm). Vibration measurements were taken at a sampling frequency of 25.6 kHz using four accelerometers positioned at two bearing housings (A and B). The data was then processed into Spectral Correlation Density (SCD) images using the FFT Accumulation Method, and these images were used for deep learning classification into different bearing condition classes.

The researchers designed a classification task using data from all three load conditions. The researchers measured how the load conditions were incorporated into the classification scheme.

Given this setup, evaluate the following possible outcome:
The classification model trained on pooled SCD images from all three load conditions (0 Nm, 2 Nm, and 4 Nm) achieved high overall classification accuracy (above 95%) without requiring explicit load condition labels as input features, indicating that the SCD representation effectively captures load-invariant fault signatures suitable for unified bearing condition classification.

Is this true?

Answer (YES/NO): NO